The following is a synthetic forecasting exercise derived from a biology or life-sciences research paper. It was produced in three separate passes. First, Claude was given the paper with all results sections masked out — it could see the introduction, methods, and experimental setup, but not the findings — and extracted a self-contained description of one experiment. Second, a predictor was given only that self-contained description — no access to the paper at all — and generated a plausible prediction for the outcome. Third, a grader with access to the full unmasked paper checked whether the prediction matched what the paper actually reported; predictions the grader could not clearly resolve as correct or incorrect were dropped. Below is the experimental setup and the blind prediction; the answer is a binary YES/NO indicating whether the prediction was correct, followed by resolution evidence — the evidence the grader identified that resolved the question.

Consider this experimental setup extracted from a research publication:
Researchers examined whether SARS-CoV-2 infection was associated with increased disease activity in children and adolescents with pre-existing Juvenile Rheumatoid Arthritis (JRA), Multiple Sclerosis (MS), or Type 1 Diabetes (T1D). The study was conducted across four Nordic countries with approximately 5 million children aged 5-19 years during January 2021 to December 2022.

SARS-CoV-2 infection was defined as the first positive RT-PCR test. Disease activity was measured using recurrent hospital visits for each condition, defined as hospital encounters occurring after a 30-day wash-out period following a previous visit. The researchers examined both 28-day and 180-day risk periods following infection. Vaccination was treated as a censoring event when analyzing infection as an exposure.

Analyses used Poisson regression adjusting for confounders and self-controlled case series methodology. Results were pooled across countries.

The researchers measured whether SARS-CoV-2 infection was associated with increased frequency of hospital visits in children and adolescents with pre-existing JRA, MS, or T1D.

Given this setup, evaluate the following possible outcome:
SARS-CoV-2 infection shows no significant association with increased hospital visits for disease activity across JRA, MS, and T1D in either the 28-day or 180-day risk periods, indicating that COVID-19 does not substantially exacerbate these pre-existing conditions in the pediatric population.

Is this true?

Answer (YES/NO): YES